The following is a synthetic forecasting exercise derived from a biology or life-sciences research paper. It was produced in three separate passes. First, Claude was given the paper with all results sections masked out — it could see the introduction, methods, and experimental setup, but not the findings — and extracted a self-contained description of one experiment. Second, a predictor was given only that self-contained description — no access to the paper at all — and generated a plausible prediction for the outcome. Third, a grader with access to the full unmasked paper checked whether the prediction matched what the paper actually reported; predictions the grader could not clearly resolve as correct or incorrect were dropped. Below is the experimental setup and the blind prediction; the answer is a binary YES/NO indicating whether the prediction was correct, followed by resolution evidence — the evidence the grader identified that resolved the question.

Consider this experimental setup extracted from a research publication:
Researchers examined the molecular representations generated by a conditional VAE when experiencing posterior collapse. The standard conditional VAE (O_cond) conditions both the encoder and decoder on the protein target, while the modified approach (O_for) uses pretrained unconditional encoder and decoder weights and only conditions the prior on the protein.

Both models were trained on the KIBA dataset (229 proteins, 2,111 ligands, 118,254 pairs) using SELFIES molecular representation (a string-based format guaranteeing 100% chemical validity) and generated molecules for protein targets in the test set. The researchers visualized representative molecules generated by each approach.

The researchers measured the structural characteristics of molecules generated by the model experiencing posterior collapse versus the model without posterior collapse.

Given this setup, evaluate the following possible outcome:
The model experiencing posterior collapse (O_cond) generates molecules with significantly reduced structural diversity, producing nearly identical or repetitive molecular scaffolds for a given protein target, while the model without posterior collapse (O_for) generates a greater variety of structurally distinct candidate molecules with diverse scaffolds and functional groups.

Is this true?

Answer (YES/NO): YES